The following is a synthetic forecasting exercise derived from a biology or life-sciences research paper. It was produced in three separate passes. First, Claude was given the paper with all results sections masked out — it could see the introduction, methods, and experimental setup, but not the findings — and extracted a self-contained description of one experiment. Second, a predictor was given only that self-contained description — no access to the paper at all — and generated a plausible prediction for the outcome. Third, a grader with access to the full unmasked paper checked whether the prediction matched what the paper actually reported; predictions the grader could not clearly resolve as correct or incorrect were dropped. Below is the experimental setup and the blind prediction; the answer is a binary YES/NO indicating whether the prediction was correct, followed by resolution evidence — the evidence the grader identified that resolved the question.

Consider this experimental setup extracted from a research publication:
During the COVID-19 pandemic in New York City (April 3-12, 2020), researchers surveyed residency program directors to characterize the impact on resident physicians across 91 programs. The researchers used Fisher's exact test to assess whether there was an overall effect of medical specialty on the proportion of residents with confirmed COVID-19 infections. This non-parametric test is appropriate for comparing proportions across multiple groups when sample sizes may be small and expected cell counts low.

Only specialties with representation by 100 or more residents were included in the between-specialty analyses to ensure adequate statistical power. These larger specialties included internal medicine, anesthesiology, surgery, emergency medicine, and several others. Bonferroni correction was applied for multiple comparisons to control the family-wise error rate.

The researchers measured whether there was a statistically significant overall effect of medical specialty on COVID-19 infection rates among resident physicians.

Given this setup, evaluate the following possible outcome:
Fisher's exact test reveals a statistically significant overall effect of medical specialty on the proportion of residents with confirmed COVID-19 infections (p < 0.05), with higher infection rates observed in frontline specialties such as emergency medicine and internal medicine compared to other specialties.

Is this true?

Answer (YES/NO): NO